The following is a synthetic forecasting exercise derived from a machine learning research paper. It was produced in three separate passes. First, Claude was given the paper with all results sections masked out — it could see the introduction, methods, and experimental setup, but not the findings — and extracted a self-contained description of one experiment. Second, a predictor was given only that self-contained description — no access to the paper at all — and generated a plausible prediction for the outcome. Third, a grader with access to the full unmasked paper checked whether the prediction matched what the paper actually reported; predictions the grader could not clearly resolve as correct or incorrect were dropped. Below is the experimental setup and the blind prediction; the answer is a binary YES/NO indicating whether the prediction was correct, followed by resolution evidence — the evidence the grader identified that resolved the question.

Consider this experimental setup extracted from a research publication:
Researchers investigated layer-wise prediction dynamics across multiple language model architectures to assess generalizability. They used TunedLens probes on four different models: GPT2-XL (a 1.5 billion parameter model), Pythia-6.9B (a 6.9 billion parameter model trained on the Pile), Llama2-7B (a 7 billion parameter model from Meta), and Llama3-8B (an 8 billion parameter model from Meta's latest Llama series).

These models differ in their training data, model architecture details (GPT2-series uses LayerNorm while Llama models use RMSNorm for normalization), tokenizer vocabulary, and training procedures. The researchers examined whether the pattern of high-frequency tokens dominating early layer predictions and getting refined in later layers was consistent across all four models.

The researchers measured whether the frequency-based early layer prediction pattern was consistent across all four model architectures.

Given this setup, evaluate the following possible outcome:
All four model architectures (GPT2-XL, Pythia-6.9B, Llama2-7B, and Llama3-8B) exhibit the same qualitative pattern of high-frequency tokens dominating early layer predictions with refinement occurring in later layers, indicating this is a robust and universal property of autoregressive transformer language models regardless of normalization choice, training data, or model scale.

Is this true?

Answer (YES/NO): YES